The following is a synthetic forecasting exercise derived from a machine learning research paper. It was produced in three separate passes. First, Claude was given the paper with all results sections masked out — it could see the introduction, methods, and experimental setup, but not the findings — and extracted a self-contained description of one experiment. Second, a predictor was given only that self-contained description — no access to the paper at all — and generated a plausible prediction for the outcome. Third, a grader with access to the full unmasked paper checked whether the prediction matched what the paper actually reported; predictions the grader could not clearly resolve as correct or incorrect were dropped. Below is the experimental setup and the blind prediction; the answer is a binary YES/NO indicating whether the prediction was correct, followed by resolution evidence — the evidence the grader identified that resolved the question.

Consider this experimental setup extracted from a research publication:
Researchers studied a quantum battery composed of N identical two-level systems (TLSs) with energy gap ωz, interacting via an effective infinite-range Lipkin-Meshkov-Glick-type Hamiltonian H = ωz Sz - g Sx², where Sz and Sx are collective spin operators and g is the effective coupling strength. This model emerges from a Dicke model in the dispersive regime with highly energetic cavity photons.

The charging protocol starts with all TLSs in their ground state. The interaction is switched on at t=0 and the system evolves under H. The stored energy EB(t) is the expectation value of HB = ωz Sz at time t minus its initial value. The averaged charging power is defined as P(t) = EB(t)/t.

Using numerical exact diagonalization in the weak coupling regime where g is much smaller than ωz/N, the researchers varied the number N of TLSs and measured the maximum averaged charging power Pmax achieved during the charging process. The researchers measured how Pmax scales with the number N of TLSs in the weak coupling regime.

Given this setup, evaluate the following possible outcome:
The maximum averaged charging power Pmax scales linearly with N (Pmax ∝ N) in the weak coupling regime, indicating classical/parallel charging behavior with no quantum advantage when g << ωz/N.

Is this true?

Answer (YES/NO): NO